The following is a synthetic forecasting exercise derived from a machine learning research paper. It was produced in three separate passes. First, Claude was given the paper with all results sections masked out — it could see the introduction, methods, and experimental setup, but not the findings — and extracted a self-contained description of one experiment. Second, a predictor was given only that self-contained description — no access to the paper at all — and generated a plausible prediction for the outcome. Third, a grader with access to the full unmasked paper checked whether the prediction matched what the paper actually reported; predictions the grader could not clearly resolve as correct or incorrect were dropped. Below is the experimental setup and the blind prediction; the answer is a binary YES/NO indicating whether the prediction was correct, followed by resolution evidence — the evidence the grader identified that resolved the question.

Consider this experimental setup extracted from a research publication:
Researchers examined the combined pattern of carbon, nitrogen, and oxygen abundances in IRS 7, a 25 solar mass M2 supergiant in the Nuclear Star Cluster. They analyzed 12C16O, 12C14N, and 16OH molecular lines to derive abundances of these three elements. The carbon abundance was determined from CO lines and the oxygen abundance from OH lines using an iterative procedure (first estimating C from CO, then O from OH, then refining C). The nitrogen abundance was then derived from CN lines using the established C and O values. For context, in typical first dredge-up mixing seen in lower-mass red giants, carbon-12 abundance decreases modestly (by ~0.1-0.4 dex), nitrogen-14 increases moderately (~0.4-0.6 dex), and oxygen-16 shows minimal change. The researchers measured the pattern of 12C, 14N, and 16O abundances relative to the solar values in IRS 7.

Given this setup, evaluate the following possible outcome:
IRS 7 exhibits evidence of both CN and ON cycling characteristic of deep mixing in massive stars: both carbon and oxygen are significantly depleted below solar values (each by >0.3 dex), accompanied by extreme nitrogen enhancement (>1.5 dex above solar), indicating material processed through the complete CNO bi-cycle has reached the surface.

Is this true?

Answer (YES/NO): NO